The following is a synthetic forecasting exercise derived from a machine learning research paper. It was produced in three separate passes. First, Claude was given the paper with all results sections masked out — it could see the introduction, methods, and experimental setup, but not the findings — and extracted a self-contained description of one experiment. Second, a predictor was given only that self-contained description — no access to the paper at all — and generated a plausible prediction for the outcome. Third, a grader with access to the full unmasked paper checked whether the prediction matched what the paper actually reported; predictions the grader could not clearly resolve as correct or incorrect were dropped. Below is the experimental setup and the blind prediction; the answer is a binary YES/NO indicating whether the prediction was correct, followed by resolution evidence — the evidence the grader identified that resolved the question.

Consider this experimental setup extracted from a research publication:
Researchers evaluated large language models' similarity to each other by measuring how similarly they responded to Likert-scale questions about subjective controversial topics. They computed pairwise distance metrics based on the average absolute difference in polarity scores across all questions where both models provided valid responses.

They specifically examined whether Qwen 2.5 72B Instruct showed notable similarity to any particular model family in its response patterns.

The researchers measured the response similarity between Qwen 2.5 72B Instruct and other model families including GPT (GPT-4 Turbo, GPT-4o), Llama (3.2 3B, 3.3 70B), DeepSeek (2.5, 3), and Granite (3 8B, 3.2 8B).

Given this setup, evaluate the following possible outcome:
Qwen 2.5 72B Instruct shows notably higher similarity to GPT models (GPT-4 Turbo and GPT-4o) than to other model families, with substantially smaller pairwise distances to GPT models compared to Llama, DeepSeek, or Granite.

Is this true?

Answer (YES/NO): YES